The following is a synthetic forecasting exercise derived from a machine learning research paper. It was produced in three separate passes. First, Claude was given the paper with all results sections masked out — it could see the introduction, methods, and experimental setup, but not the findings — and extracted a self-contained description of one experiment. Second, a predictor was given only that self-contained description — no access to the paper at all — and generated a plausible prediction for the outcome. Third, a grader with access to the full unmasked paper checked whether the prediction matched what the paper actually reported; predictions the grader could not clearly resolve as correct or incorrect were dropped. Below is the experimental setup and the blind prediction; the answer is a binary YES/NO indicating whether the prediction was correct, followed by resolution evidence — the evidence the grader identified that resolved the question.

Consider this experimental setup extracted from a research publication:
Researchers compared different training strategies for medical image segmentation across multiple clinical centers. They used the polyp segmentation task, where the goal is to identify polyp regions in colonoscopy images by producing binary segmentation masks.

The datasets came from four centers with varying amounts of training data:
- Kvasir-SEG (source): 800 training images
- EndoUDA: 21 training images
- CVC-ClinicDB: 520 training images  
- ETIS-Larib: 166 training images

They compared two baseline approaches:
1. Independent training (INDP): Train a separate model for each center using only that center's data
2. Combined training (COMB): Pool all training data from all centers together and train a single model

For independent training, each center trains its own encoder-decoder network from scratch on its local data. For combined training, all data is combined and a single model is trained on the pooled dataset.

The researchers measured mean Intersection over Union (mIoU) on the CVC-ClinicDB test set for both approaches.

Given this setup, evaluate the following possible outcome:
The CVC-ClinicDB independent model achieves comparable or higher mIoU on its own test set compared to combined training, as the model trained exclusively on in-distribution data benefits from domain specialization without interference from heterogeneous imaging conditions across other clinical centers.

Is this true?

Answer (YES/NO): YES